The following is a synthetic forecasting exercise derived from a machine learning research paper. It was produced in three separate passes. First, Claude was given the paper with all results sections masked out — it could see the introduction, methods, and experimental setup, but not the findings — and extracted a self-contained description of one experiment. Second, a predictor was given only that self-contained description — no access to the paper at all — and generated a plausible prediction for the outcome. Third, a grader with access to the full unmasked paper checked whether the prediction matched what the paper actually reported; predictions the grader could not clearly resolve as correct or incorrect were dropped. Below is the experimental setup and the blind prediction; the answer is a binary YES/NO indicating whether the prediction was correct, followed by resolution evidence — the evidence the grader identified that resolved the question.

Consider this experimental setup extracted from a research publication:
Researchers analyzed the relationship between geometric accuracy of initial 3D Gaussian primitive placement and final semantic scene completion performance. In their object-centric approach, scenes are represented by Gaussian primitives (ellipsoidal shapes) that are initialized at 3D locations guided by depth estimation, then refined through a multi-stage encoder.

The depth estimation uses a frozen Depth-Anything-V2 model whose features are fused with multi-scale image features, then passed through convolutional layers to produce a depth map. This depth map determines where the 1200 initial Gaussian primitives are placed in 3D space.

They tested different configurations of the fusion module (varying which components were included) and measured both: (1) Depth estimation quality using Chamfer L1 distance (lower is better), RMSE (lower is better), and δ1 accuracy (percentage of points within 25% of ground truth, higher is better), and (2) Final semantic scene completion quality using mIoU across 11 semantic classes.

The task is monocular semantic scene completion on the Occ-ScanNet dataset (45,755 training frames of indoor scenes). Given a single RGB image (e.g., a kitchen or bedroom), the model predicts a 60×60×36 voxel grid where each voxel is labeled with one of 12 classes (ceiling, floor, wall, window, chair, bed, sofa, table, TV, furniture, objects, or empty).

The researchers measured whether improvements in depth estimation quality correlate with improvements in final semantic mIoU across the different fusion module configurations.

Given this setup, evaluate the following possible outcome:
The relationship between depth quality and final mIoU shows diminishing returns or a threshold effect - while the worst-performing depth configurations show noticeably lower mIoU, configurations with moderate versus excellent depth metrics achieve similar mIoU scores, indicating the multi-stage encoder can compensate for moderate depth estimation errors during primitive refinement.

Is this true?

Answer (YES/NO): NO